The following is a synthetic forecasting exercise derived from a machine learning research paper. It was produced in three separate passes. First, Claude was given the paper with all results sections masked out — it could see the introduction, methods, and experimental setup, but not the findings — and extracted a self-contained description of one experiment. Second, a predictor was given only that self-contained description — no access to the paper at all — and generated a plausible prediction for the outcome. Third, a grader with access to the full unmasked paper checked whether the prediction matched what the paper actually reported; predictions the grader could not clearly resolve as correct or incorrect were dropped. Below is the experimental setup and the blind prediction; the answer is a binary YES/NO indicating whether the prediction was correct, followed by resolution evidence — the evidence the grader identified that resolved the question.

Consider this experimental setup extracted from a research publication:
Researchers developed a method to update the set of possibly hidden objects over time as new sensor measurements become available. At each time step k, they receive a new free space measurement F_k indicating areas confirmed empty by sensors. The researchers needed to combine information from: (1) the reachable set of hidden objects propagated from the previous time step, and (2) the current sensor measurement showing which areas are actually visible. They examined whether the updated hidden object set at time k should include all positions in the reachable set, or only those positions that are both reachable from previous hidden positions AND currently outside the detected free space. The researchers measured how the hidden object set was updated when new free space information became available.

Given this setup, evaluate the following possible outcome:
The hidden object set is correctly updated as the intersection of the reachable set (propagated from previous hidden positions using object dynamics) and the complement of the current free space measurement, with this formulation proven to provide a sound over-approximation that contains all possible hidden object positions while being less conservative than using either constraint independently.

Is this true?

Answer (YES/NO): NO